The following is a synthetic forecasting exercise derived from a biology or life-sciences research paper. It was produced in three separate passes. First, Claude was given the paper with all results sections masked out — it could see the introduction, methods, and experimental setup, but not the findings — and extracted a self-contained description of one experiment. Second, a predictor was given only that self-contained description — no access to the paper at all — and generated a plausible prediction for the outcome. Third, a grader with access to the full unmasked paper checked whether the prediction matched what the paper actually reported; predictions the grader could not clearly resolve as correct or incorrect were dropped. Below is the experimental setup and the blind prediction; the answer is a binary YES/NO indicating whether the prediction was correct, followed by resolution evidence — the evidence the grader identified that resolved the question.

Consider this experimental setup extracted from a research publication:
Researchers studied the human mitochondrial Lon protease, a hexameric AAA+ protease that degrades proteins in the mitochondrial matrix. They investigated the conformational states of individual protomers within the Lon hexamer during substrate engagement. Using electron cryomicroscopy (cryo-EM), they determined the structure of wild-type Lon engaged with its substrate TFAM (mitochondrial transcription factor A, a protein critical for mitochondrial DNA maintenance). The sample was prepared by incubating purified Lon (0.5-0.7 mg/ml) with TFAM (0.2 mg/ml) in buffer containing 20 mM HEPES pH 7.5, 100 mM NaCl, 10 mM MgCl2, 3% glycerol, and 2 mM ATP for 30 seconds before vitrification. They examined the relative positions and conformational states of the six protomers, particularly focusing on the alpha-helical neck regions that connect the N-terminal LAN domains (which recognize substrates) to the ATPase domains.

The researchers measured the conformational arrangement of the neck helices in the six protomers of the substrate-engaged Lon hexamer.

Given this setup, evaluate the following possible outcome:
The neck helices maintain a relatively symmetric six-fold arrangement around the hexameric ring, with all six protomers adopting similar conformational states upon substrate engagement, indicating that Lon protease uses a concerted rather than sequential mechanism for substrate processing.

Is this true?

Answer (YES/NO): NO